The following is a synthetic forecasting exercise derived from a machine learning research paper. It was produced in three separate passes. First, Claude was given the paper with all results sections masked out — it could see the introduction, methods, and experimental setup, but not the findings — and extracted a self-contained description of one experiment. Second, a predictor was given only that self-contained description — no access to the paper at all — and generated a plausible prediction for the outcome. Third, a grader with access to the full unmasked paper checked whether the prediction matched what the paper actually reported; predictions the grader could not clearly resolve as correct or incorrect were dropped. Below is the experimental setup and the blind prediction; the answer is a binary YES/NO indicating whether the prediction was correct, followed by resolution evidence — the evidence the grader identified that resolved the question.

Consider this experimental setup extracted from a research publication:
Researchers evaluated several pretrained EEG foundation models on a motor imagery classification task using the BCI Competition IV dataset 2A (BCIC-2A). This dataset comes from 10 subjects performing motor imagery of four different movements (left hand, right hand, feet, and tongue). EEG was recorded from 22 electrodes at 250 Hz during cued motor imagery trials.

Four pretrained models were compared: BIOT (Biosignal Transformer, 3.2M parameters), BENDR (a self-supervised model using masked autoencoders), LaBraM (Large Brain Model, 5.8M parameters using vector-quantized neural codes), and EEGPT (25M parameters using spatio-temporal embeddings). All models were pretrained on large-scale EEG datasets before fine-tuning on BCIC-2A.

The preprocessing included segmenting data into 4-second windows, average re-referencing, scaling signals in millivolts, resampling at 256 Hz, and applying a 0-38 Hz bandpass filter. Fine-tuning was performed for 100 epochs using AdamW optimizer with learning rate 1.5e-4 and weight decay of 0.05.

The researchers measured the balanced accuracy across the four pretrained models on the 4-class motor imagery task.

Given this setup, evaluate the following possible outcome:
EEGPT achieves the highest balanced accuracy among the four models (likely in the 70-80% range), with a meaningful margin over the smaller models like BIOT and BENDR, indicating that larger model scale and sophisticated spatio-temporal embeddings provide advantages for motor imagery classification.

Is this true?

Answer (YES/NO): NO